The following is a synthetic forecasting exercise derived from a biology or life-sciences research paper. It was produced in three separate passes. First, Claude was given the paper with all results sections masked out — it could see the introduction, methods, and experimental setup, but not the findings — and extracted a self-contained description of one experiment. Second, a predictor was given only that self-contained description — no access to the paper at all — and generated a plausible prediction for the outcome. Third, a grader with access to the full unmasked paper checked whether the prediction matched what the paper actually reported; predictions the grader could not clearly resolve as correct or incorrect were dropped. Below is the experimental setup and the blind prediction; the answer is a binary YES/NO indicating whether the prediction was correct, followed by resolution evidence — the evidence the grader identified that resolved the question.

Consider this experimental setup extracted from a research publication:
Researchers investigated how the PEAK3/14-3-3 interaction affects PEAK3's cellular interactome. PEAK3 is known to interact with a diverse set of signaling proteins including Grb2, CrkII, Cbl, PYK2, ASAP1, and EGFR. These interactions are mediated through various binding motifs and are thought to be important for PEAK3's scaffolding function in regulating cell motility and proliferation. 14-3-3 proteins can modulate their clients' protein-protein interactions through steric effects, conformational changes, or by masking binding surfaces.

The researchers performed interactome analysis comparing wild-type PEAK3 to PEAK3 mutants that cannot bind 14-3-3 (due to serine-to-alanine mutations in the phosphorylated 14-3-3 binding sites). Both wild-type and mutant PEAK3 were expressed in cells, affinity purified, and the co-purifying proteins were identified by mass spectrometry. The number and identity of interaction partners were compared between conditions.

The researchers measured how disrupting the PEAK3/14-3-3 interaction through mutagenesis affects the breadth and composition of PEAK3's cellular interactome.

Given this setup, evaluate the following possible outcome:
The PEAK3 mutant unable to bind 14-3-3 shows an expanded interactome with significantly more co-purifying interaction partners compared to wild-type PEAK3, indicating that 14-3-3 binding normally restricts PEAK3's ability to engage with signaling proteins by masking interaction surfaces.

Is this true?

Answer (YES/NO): YES